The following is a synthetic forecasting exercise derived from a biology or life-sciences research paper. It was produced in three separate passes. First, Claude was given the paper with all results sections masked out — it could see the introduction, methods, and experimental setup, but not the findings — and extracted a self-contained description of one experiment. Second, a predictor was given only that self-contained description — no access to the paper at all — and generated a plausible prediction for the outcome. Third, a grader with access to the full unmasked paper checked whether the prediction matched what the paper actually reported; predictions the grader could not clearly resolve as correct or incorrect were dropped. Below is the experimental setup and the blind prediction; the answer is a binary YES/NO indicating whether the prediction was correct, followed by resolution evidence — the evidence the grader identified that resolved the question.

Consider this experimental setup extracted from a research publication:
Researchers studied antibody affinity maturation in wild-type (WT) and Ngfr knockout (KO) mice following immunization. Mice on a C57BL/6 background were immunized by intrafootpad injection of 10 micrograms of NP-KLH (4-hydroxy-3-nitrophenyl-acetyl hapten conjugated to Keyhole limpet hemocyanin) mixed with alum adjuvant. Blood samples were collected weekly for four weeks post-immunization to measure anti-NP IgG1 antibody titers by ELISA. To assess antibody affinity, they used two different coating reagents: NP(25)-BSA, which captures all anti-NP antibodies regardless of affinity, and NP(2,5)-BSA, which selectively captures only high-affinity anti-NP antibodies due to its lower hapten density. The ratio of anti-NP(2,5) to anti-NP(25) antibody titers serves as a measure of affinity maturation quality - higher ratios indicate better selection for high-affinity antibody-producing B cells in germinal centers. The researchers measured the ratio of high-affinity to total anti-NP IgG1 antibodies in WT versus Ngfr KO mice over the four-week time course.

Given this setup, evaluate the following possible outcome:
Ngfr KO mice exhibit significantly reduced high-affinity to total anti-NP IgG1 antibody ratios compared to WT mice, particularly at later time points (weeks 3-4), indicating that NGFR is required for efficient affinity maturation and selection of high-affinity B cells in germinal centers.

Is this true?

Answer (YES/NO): YES